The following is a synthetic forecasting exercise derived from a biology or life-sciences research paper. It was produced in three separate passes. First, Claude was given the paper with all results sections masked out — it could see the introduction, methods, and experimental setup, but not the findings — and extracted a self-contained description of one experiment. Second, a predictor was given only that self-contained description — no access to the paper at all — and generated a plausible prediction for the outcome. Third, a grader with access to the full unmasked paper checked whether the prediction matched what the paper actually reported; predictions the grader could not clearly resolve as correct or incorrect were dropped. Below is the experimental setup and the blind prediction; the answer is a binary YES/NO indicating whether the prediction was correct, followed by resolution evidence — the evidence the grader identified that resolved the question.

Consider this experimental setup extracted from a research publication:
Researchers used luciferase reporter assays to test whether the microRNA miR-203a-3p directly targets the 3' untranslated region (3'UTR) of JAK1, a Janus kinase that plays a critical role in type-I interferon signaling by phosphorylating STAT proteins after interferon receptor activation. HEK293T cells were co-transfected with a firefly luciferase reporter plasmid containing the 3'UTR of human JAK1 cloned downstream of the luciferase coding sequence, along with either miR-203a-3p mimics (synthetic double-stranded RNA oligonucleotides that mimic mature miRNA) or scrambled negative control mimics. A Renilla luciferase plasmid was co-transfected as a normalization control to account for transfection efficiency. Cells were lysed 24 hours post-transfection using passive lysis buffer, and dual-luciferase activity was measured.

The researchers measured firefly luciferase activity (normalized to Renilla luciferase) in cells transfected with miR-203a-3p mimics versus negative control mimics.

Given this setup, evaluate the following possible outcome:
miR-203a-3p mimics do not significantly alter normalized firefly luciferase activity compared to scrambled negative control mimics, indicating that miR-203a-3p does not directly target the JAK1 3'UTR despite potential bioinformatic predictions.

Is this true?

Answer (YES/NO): NO